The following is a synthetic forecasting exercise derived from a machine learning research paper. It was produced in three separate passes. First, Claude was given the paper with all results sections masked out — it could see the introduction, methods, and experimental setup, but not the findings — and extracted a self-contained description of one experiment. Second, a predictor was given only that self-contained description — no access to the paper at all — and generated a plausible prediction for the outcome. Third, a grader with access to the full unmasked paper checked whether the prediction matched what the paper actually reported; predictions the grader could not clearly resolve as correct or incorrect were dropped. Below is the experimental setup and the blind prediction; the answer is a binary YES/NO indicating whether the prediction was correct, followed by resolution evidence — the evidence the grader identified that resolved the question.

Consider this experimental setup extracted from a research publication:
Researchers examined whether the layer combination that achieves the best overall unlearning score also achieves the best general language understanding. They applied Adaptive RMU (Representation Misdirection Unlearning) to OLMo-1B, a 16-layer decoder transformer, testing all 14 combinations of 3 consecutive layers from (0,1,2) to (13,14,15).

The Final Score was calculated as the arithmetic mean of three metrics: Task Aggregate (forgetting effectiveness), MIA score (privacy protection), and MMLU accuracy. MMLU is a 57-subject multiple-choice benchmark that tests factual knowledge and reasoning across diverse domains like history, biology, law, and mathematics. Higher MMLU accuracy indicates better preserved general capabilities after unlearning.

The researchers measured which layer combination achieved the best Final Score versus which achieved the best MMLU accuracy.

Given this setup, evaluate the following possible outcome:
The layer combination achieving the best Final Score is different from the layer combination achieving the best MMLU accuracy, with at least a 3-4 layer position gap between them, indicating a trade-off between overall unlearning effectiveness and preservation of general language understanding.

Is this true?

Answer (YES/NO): YES